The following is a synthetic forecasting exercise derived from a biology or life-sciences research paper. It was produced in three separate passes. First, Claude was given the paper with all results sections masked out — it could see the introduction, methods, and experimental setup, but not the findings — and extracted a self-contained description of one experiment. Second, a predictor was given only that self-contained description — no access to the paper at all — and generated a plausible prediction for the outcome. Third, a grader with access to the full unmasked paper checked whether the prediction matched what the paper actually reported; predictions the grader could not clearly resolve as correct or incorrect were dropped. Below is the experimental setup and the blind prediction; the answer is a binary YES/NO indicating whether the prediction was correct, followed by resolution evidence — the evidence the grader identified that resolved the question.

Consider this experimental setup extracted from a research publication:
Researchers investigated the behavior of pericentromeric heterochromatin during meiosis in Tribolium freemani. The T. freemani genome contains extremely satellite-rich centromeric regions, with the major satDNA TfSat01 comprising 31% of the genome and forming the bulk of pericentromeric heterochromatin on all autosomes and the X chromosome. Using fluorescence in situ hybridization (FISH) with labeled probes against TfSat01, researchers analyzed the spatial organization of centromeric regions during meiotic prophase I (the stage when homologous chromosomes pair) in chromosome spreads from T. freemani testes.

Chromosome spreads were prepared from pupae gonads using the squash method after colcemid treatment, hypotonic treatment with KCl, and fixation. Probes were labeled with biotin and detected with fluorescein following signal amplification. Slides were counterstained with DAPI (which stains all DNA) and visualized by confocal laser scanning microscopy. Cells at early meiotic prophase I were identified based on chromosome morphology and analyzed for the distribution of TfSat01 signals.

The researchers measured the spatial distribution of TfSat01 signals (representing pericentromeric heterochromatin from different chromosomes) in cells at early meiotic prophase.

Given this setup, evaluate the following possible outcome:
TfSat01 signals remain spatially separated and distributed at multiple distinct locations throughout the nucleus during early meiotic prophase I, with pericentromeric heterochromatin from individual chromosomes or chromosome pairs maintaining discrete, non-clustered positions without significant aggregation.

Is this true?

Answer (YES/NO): NO